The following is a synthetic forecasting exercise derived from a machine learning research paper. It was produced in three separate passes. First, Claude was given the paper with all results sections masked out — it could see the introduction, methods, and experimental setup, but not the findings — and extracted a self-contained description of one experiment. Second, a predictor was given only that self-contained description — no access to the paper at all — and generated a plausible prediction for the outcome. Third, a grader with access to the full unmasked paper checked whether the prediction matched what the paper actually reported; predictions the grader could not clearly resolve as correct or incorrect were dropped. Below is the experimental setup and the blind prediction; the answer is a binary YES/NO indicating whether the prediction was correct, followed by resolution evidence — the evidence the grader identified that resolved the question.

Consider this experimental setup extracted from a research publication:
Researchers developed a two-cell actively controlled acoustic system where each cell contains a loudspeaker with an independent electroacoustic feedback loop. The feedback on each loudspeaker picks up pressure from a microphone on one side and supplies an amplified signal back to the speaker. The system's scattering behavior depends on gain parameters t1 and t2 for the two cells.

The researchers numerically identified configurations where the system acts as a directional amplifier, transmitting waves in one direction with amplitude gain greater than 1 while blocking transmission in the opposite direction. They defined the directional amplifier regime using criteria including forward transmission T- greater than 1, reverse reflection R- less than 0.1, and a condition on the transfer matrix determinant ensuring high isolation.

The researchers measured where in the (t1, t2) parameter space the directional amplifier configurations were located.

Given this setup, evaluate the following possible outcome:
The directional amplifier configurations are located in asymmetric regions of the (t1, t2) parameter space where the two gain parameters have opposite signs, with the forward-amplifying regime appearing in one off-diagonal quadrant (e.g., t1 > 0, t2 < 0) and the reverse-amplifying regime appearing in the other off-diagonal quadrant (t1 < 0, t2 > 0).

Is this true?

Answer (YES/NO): NO